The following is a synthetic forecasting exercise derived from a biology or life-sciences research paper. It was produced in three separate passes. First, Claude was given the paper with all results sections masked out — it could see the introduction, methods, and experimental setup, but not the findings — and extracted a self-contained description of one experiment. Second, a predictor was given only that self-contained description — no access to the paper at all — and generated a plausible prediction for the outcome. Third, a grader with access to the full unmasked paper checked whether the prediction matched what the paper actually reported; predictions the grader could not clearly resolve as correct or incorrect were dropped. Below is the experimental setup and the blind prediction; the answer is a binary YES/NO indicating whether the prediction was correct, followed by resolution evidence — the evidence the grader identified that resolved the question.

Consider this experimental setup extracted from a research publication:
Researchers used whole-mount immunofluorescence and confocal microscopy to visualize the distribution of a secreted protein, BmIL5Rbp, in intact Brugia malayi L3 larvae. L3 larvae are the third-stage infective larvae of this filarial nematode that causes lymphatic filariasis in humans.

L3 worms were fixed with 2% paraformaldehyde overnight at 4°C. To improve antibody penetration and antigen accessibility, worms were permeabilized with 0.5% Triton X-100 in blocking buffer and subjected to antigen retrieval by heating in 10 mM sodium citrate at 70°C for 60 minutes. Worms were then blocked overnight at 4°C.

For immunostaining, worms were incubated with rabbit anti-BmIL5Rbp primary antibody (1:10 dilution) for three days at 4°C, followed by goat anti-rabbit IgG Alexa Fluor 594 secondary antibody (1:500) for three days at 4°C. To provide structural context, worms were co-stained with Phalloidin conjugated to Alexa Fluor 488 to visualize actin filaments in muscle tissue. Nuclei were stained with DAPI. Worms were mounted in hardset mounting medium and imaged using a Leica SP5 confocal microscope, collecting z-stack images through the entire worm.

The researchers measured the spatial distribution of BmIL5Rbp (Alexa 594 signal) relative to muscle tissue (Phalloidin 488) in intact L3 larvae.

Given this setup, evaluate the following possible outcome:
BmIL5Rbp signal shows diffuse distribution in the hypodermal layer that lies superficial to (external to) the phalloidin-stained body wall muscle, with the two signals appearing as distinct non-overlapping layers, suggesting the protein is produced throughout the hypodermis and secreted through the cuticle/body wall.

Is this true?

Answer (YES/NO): NO